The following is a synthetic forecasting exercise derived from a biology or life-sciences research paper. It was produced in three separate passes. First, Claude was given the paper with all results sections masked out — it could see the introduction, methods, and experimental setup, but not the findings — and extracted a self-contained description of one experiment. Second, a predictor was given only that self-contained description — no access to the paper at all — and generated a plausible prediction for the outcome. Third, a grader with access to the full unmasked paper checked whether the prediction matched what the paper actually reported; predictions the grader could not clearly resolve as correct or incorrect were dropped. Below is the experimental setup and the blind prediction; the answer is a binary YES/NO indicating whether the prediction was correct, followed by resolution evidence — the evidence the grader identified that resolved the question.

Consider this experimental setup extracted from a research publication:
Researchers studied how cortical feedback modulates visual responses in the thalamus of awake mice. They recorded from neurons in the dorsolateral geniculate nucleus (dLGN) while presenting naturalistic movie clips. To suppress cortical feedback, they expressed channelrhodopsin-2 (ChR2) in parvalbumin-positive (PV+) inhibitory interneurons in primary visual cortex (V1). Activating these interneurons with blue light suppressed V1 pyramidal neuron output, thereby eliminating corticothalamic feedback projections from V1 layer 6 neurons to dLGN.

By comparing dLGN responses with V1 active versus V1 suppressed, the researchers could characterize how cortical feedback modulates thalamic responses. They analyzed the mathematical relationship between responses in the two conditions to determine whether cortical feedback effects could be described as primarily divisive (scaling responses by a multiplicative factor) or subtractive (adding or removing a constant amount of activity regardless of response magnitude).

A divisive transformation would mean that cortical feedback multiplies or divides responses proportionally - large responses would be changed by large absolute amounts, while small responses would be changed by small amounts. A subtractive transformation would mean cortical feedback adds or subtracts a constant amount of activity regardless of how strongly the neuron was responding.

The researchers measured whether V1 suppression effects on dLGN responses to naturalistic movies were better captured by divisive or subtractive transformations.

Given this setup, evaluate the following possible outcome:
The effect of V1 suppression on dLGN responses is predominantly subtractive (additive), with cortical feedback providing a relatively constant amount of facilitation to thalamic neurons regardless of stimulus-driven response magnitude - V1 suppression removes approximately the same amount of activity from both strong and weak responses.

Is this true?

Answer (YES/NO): NO